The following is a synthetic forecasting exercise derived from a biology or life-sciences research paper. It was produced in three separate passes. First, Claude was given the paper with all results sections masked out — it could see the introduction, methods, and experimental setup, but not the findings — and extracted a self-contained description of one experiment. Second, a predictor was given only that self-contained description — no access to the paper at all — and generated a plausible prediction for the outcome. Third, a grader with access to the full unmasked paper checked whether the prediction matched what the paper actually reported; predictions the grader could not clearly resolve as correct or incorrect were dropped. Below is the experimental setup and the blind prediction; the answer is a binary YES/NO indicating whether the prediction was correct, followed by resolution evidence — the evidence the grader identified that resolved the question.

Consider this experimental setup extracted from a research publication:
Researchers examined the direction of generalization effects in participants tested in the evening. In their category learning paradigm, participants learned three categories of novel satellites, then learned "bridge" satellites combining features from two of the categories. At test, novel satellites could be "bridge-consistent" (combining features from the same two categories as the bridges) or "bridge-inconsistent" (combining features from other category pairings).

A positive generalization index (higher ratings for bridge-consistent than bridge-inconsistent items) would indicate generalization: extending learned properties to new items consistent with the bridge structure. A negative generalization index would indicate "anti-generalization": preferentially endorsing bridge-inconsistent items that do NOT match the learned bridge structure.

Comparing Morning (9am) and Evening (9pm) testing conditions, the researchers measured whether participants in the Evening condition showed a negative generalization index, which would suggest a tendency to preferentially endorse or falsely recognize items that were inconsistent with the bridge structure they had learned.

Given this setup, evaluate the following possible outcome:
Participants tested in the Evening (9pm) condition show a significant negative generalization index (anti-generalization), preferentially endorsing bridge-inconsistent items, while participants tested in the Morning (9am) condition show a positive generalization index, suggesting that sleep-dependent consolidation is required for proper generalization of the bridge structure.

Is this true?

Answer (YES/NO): NO